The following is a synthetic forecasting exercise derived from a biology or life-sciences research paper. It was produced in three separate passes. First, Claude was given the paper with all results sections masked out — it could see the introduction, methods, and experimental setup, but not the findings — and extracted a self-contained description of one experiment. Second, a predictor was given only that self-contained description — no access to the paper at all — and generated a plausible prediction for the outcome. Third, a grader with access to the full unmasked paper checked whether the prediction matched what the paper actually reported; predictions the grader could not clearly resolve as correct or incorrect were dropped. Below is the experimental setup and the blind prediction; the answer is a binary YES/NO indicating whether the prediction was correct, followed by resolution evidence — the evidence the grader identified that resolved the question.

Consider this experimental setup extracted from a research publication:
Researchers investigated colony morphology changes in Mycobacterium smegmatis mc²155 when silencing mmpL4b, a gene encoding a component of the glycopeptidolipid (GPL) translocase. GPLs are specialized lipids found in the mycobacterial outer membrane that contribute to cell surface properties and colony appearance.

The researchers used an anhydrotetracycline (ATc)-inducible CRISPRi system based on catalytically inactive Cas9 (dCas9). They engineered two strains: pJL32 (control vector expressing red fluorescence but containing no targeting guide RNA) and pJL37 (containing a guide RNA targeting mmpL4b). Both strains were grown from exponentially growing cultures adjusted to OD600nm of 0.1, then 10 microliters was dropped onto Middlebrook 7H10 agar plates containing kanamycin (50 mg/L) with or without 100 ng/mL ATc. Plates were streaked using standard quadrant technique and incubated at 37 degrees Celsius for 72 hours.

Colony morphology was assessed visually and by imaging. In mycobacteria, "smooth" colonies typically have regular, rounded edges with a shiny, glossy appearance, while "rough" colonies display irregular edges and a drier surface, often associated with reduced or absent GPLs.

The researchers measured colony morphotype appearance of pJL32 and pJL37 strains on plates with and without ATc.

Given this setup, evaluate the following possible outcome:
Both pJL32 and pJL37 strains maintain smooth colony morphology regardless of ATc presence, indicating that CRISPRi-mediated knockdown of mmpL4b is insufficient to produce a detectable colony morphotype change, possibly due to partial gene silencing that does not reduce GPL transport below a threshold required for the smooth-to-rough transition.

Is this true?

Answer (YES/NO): NO